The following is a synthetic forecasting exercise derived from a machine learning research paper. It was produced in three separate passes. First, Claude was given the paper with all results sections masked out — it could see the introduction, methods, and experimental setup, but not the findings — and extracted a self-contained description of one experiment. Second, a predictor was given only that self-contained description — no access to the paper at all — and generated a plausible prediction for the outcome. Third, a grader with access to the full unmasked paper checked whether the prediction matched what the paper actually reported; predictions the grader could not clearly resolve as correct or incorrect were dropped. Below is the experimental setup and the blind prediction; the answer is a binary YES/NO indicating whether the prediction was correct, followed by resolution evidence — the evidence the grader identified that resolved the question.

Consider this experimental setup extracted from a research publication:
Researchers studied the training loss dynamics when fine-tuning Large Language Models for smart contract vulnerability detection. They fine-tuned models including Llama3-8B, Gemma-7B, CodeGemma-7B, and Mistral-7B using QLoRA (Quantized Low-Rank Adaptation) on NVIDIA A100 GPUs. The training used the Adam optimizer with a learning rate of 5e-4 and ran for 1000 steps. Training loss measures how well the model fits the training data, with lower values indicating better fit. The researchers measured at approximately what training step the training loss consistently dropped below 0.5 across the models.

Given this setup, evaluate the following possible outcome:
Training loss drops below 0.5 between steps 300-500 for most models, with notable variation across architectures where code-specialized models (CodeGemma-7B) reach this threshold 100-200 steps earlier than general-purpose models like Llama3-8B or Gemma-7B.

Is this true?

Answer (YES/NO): NO